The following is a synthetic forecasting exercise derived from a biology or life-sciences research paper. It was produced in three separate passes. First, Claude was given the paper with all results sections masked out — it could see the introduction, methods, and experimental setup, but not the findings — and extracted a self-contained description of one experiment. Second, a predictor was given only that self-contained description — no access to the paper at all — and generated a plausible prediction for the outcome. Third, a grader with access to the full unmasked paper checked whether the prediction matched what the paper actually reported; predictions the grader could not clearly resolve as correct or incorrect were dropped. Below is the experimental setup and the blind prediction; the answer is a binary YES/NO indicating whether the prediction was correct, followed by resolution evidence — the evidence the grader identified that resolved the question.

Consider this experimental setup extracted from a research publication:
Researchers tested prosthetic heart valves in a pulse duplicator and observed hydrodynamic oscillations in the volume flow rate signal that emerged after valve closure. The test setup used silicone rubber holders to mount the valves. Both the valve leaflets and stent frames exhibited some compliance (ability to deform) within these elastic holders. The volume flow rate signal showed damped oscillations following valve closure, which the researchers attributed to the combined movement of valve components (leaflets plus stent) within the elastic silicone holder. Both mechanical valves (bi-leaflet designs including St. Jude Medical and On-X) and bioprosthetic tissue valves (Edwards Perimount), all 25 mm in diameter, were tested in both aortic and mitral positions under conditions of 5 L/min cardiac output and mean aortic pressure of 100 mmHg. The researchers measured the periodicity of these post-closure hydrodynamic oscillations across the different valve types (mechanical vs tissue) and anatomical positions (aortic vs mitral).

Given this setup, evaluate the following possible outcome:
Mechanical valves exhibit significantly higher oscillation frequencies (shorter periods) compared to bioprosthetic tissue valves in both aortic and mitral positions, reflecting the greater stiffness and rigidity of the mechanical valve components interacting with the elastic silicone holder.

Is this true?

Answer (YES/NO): NO